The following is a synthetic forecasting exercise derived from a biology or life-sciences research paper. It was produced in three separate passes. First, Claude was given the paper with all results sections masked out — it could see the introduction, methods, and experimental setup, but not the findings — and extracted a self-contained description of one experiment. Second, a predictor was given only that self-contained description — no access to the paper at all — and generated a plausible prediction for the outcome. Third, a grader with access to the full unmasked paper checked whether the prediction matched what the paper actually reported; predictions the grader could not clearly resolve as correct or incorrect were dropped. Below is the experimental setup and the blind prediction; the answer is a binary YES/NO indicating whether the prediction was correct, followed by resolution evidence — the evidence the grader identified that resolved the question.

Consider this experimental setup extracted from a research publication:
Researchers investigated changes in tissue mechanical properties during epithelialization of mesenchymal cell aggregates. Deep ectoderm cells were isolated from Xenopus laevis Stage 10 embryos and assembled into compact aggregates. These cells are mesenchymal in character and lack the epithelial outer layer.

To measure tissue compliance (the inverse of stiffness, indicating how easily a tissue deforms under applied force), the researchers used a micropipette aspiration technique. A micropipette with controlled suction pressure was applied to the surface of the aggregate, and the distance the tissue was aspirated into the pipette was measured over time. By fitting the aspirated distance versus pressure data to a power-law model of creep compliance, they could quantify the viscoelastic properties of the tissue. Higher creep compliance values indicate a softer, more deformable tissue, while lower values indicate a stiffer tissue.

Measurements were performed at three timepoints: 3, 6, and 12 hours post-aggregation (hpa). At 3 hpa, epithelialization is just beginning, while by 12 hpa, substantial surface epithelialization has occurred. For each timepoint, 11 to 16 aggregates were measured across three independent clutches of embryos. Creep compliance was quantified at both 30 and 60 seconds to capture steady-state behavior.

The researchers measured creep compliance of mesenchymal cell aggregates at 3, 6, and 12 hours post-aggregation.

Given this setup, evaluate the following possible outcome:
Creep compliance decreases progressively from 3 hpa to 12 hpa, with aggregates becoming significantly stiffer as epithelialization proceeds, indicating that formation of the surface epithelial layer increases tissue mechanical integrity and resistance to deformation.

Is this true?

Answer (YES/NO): NO